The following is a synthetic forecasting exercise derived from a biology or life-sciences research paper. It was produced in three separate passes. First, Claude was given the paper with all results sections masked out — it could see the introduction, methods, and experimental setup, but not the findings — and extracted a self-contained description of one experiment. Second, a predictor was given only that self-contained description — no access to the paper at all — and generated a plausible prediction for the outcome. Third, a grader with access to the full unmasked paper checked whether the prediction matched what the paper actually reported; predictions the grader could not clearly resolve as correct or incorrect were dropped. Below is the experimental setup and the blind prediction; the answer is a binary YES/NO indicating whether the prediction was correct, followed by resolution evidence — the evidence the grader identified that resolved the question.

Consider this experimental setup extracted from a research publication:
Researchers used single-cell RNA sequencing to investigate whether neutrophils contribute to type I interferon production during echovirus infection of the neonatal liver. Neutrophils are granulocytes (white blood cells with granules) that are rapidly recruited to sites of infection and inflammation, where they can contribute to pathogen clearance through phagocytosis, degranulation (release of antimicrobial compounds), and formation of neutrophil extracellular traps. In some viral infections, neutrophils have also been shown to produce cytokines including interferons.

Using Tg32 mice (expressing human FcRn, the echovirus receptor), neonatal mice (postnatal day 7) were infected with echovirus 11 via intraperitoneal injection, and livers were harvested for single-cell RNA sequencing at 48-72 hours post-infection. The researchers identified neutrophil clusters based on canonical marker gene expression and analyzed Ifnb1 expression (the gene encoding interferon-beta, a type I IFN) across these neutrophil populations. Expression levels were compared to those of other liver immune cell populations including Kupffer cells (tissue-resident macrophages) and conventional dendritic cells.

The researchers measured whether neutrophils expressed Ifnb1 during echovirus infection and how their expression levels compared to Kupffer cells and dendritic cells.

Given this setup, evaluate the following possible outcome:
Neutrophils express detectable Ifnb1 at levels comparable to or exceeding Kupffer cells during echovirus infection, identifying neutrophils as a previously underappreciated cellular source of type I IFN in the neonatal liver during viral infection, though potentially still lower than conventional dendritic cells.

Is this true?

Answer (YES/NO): NO